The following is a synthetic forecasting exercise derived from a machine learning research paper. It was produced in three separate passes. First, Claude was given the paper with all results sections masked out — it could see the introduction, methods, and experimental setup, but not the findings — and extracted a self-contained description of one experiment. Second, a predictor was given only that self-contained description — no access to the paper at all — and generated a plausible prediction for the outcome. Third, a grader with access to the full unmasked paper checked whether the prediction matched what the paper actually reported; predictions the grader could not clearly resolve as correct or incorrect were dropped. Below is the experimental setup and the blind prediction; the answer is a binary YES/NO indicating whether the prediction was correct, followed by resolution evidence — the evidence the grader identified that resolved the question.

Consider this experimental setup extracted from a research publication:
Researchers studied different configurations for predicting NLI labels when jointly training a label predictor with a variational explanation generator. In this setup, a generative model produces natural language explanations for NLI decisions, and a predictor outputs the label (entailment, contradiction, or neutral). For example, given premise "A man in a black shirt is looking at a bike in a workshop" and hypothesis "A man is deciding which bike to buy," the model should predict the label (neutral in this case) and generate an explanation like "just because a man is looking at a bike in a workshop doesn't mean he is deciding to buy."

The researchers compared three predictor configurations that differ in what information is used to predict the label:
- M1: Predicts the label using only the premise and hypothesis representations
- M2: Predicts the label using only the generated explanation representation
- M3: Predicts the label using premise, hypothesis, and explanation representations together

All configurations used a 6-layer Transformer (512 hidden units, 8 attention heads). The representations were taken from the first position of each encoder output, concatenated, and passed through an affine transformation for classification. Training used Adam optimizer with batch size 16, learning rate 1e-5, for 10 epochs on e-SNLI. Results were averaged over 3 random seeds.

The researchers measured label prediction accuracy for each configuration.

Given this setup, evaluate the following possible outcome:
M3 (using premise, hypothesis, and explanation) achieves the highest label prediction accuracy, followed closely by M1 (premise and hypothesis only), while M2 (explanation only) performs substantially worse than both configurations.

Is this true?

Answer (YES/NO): NO